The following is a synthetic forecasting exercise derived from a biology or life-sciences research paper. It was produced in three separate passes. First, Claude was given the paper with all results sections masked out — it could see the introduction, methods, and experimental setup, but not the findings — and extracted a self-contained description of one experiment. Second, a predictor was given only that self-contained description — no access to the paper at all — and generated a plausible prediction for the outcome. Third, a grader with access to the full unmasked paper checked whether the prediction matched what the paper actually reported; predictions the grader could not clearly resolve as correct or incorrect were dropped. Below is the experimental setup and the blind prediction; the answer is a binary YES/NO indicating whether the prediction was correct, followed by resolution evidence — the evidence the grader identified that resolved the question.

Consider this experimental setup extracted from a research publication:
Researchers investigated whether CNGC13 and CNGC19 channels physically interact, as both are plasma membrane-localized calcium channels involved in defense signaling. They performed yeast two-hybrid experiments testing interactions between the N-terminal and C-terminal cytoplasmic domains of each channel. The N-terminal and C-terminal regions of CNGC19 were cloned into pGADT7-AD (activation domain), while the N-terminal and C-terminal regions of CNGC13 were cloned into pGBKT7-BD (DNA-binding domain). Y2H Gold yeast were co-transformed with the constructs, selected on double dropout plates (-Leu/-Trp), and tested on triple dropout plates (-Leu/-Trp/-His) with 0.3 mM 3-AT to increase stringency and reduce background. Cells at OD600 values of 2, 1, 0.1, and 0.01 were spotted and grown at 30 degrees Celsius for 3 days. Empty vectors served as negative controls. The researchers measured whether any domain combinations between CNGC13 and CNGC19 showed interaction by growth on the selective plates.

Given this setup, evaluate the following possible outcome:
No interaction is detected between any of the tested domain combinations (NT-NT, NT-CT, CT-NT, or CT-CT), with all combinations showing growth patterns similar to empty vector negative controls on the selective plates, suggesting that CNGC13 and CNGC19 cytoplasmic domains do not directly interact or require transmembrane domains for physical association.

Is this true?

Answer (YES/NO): YES